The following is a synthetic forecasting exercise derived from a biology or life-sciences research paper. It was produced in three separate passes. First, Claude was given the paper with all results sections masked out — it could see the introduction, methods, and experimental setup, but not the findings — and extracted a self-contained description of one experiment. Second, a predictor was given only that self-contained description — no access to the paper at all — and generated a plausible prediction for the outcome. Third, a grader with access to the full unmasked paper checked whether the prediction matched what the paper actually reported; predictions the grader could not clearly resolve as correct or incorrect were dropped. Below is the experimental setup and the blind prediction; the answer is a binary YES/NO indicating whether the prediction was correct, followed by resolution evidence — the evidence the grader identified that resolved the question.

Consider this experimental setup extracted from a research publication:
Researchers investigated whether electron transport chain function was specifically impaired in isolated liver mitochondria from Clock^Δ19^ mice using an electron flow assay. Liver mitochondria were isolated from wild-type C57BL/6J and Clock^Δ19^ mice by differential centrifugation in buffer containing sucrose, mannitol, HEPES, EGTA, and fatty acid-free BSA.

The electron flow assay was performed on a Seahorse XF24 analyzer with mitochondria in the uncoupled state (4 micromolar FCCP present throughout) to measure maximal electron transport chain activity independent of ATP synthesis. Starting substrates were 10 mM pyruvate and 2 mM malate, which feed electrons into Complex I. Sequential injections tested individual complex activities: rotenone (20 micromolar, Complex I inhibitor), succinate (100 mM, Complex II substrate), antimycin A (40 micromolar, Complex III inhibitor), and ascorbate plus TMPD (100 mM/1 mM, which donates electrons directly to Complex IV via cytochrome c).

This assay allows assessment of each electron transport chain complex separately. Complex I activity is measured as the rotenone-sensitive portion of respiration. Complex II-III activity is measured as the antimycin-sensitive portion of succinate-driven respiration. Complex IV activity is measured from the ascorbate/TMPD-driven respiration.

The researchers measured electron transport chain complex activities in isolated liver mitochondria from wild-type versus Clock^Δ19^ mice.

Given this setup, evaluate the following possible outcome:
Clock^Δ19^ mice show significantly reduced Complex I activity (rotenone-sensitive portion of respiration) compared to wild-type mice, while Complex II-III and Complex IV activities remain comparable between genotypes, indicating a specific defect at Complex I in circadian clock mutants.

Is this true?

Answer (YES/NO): NO